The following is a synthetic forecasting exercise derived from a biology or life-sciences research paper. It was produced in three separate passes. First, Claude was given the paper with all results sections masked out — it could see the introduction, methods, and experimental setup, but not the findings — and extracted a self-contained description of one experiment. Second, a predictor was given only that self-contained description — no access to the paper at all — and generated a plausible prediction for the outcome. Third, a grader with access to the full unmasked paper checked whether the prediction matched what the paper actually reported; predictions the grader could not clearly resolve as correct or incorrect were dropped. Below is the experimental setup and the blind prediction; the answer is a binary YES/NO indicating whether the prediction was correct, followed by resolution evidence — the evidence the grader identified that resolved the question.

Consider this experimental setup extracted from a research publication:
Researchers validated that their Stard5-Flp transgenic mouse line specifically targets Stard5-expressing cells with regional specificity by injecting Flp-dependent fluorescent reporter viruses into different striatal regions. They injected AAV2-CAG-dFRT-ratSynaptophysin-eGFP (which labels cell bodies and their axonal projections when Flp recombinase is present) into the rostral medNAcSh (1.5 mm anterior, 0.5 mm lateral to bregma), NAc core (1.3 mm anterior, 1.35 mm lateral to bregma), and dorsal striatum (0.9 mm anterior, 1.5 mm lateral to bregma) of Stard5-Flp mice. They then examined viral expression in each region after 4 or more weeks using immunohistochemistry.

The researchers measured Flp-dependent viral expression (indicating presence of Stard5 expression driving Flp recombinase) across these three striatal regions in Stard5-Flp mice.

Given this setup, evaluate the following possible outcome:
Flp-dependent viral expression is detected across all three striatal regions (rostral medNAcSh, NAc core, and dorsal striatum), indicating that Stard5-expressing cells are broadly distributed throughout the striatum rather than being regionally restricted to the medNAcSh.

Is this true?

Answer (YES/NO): NO